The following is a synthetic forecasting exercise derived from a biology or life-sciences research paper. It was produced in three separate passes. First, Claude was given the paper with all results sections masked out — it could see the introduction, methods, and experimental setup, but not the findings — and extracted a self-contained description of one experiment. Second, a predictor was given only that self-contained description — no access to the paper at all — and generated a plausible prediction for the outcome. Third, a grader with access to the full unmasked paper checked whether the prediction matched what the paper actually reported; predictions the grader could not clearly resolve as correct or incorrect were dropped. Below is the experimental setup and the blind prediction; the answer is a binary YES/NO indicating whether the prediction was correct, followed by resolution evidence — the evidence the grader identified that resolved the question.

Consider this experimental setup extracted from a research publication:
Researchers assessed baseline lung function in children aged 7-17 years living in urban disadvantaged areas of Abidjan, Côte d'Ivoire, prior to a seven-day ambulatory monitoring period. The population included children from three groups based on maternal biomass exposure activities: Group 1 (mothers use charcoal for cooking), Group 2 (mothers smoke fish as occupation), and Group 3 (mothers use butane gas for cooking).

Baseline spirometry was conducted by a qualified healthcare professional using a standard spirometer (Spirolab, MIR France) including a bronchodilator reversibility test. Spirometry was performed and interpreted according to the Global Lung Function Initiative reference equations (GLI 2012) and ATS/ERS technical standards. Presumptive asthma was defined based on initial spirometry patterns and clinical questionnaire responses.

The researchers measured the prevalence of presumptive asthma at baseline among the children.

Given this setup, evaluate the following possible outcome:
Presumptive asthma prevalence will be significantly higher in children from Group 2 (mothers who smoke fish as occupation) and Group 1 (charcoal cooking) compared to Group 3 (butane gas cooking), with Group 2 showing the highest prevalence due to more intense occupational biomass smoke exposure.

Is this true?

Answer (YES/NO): NO